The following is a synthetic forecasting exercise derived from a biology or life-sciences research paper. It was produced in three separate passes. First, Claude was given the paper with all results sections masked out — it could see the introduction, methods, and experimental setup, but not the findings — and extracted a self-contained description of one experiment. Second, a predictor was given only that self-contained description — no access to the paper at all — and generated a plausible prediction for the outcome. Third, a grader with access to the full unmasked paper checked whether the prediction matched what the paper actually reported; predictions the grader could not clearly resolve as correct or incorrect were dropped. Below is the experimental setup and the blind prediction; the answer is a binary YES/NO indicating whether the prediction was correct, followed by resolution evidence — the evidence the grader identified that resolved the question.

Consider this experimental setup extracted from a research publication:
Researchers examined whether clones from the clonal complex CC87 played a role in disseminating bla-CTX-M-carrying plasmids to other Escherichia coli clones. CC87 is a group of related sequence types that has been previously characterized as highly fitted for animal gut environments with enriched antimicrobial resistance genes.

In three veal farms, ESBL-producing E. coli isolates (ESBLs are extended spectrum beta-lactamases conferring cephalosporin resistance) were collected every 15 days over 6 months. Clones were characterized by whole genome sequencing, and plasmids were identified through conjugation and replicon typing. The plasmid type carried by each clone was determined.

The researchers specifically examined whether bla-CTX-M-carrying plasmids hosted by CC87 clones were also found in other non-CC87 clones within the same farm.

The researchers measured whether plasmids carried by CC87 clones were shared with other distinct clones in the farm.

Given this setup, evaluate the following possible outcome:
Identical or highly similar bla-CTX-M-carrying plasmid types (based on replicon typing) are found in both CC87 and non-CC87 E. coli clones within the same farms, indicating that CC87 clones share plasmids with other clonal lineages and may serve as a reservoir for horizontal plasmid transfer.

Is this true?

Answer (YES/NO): YES